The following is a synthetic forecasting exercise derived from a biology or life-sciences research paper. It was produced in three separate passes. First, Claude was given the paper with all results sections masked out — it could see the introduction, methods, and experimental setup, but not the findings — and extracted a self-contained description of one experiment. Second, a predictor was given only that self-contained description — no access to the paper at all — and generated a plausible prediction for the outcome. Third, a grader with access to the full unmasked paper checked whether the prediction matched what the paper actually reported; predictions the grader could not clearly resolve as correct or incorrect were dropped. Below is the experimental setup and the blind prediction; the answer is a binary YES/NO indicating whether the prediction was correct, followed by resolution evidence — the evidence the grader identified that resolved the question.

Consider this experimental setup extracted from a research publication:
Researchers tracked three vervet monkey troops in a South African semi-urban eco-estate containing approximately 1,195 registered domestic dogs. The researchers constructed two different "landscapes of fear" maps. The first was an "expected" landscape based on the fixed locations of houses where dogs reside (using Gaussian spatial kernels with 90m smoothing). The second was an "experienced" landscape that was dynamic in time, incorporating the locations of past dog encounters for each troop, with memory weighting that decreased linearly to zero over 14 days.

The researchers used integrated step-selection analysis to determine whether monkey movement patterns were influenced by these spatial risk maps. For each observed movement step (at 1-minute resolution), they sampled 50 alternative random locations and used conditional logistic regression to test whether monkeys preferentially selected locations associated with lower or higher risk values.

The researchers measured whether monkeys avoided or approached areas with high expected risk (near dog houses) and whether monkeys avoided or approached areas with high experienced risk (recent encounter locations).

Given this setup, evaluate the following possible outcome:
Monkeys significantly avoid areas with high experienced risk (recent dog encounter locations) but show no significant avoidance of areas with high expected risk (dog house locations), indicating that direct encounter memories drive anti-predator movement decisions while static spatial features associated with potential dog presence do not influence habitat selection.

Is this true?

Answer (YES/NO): NO